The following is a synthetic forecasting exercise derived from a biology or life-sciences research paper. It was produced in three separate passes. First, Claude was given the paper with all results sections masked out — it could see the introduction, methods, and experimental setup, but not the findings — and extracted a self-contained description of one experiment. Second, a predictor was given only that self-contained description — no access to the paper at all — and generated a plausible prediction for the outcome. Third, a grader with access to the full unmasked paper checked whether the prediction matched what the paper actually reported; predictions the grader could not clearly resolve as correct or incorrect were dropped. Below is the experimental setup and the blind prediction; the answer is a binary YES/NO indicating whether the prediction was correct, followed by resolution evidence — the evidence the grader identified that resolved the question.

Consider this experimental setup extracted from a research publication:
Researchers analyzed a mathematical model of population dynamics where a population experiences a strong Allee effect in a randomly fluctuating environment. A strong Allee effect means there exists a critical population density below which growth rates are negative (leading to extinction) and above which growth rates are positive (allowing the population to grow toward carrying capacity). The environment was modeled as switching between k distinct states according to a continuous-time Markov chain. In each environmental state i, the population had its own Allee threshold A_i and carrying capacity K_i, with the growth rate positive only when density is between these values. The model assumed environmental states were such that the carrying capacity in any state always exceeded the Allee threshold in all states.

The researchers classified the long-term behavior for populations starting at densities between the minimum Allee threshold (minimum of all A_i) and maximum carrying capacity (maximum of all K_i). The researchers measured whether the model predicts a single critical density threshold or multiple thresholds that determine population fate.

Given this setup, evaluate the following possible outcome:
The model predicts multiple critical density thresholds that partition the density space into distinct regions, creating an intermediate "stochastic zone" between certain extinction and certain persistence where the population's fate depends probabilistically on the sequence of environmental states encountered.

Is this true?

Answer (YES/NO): YES